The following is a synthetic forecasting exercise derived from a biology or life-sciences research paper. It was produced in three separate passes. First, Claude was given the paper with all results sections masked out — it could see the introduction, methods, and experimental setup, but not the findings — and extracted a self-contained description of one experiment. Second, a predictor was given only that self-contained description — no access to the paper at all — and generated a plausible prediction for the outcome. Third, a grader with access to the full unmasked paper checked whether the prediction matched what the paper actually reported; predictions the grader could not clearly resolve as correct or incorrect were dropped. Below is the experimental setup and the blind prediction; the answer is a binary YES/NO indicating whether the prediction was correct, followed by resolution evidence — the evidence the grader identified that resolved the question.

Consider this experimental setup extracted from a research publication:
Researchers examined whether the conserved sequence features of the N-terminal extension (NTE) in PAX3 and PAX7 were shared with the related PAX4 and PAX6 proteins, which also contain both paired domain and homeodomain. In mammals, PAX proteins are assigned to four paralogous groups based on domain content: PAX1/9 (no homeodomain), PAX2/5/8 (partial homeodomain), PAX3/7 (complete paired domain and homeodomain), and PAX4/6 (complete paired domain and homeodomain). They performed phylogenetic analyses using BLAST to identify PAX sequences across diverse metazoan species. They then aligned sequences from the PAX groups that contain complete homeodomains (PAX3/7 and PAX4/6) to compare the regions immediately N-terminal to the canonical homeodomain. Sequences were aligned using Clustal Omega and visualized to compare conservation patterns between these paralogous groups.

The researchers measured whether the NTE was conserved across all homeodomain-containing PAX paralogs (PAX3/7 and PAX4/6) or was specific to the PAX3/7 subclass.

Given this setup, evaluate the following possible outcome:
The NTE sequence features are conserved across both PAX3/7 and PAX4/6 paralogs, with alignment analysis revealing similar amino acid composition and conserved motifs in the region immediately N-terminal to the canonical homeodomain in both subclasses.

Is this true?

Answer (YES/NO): NO